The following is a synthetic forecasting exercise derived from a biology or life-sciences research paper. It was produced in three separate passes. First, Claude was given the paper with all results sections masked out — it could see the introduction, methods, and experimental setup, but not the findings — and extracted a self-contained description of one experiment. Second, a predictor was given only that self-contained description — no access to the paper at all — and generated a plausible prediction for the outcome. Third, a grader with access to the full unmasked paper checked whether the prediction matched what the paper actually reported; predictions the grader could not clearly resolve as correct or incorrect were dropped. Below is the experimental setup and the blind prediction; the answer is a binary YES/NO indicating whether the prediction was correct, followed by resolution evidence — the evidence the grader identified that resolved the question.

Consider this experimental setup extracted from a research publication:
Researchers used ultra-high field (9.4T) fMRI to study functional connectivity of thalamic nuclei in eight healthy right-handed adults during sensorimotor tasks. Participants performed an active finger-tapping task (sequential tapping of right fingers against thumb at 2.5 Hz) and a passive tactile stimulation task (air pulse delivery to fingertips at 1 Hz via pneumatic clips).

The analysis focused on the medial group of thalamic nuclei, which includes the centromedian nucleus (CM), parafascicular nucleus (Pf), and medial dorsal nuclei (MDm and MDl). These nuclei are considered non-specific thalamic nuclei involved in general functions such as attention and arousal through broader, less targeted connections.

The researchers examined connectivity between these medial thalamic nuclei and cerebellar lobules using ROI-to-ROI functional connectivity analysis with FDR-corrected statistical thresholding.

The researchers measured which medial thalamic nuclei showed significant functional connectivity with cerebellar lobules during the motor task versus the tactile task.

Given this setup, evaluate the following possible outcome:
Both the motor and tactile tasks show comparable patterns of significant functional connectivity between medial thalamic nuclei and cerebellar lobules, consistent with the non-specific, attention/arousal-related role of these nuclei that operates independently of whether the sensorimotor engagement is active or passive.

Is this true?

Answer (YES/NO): NO